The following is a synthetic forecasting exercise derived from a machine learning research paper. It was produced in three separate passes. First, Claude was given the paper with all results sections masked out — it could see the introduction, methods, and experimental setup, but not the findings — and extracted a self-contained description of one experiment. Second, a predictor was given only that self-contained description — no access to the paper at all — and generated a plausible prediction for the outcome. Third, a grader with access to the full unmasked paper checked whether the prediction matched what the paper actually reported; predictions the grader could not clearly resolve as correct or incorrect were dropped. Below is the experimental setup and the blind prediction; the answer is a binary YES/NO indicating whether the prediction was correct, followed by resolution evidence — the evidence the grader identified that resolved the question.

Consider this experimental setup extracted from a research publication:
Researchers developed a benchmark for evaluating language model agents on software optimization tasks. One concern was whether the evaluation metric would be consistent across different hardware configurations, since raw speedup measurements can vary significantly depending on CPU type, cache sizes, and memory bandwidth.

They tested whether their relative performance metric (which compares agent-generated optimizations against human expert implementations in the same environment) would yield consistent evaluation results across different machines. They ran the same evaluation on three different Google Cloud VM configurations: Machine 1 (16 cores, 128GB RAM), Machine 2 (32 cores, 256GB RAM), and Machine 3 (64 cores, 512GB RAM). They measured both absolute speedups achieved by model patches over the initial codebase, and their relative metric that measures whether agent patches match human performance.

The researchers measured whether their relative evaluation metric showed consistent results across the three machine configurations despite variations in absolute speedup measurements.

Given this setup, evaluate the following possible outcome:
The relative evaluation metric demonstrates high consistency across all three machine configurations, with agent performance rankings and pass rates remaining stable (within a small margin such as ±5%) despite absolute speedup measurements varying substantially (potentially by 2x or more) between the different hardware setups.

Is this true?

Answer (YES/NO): YES